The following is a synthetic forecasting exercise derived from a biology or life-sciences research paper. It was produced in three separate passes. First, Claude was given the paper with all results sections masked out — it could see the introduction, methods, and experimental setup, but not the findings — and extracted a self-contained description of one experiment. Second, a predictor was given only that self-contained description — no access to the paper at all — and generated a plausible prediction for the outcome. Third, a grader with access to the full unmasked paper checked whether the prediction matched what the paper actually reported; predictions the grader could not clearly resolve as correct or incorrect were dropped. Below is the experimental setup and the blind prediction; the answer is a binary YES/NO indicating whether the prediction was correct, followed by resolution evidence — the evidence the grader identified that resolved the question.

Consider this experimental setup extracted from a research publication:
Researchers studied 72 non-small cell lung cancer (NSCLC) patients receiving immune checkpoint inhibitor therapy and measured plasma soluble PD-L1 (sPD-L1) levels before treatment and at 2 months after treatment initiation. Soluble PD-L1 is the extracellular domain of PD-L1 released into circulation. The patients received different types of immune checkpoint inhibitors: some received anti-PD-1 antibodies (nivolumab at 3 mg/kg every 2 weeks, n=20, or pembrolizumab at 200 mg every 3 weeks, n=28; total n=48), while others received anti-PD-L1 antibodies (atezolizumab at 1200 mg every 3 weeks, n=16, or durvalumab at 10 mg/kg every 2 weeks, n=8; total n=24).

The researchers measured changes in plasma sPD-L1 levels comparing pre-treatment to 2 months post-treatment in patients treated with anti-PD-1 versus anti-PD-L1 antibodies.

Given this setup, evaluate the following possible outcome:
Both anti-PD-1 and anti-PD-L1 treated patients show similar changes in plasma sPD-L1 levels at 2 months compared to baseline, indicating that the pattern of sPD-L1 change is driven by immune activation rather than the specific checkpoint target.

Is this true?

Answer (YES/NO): NO